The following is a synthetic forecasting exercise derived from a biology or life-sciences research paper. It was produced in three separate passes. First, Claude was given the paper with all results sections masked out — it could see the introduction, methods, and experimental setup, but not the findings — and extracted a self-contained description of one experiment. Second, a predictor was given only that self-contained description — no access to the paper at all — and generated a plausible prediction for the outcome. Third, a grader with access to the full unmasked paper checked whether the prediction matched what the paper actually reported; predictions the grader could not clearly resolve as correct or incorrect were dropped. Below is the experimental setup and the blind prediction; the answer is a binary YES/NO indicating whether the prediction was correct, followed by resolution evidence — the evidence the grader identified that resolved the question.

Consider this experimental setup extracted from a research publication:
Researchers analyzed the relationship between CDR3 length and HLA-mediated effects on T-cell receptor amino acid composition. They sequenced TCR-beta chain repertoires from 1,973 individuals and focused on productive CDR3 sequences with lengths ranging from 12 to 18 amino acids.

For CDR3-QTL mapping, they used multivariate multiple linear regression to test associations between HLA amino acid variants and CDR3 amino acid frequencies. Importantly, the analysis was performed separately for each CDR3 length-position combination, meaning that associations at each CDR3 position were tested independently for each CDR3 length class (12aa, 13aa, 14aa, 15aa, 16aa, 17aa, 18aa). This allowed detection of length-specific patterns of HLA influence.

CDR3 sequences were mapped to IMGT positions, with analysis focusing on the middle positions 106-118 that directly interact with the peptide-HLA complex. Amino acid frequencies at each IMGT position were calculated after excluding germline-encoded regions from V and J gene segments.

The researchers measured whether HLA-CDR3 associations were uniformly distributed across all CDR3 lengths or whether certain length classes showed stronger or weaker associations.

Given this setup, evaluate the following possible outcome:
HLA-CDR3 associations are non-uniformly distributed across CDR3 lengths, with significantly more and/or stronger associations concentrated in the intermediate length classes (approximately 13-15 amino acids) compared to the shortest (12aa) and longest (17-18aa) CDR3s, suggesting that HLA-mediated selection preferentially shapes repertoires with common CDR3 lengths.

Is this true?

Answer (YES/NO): NO